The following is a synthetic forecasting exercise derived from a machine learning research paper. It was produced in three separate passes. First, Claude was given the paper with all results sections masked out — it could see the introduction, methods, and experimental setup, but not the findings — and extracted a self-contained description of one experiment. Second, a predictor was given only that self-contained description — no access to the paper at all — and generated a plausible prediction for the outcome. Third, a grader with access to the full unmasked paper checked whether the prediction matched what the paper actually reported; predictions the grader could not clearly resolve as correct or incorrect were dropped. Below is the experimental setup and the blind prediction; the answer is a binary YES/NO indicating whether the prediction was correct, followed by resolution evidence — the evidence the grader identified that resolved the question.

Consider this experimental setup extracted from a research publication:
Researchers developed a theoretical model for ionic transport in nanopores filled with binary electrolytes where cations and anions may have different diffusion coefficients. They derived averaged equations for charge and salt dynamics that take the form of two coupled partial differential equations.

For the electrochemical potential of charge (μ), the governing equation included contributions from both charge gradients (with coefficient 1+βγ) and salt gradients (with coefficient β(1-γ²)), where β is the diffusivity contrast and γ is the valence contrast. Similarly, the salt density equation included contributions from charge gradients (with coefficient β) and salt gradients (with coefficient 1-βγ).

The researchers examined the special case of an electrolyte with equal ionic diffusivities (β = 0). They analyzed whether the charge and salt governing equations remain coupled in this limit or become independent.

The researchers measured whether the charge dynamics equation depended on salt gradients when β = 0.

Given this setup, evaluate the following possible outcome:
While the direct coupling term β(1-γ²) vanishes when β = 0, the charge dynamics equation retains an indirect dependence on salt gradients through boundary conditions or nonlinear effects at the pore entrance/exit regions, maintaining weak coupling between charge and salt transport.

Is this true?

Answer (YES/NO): NO